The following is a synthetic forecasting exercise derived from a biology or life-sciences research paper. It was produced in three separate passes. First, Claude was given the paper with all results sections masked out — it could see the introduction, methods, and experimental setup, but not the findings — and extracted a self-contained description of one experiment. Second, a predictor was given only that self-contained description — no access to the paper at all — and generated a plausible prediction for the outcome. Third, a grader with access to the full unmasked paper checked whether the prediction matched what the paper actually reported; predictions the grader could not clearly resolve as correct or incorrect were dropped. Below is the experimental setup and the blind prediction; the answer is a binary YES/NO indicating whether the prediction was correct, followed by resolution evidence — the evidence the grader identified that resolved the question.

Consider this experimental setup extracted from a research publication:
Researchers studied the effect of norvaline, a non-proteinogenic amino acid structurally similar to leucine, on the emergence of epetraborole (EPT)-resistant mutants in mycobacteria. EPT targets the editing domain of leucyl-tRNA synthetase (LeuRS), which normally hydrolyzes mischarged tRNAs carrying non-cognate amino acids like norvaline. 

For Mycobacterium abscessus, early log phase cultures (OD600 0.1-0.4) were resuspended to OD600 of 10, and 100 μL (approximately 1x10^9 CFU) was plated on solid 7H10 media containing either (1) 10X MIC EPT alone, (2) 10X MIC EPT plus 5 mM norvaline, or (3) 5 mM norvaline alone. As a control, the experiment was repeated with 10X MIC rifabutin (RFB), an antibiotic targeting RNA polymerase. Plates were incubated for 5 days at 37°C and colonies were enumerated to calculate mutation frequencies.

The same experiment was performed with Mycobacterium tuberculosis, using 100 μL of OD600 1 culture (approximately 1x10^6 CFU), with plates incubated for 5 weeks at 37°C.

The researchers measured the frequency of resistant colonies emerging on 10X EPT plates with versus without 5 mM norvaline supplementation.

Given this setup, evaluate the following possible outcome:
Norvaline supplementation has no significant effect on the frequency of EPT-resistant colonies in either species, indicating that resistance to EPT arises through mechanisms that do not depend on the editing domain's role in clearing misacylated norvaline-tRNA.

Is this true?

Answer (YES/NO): NO